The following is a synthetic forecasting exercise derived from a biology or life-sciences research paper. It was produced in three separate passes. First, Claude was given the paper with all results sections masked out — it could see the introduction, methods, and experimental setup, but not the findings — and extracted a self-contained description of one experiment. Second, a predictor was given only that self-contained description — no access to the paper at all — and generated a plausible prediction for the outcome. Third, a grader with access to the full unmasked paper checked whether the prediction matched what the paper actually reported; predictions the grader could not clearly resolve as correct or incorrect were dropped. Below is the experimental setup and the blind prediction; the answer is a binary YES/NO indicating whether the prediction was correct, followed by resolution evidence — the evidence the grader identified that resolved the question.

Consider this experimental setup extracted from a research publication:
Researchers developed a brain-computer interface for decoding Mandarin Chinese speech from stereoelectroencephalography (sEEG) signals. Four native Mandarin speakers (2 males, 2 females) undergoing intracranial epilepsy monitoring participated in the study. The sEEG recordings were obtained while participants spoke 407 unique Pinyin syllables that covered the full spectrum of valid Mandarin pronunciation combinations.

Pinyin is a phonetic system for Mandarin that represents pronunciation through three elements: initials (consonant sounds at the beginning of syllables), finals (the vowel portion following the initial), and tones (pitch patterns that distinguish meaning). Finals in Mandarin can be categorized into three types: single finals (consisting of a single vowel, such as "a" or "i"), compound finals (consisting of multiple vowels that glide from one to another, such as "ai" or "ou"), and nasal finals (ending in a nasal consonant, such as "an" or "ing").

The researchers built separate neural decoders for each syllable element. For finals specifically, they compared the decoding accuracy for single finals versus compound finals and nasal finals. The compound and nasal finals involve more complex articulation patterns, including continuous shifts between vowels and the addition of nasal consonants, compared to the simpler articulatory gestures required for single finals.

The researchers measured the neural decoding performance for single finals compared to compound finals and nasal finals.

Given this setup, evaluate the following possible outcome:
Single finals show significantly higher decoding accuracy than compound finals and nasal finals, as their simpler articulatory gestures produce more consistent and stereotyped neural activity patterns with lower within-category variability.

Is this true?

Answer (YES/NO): YES